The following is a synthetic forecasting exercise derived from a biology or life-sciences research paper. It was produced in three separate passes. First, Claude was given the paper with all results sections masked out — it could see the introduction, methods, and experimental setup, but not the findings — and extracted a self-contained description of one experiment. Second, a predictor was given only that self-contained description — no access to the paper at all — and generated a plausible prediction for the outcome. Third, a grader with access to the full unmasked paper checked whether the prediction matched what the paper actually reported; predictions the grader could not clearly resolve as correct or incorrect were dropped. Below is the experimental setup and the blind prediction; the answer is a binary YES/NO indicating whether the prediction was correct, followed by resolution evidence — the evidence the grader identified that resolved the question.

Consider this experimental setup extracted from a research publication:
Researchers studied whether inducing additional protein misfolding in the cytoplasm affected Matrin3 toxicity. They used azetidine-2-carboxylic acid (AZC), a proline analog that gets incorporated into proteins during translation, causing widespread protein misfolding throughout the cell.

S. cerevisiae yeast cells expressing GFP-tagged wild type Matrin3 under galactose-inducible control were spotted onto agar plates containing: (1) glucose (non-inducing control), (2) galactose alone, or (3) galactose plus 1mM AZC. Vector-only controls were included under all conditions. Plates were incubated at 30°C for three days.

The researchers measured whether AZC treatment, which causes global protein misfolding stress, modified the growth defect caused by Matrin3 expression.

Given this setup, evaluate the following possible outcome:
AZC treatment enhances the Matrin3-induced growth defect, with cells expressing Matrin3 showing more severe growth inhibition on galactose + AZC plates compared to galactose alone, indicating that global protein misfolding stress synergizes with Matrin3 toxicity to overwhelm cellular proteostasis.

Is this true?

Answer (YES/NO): YES